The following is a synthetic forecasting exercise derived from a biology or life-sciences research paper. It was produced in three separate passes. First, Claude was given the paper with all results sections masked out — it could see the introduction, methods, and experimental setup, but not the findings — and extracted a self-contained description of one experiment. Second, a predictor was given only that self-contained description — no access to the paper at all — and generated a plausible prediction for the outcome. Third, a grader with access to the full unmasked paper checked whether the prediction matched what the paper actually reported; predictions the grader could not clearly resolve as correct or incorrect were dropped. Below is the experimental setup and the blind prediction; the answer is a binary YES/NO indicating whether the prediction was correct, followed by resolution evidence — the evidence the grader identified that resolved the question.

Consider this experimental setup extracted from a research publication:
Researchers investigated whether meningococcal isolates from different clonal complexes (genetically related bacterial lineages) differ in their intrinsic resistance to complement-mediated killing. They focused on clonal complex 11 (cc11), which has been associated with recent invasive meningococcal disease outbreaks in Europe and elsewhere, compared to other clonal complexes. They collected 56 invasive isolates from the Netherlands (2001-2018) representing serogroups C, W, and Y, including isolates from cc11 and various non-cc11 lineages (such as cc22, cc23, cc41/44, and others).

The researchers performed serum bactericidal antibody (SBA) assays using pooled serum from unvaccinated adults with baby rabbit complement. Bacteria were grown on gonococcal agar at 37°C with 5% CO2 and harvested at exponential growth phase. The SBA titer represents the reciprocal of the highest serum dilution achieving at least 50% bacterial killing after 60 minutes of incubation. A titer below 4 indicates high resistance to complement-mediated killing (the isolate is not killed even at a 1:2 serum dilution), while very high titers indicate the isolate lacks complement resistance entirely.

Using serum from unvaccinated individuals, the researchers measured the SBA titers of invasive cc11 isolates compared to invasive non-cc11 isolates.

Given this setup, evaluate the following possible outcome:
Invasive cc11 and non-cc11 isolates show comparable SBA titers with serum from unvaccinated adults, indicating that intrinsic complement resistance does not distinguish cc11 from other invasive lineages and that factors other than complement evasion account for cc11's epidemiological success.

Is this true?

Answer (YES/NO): NO